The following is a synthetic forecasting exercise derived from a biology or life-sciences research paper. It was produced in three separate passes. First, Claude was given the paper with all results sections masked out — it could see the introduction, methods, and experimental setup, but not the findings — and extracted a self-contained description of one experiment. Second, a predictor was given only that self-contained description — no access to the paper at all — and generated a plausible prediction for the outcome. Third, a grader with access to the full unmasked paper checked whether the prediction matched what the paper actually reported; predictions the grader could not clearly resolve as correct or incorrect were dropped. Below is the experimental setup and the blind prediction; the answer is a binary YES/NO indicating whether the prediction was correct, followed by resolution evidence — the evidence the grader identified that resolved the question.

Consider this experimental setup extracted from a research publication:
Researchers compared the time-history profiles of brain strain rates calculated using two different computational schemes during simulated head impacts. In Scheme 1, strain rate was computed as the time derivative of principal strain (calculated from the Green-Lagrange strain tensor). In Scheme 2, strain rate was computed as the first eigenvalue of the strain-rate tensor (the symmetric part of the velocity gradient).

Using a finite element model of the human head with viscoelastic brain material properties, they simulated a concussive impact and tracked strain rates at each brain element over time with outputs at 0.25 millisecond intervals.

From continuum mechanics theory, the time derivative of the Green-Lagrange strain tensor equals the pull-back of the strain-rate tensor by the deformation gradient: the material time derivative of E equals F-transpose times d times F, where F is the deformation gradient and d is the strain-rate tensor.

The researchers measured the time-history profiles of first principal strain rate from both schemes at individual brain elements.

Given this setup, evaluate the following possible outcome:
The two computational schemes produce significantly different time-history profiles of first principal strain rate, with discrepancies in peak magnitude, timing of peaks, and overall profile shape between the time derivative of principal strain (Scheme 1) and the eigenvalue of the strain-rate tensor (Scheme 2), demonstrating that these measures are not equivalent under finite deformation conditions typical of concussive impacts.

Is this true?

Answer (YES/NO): YES